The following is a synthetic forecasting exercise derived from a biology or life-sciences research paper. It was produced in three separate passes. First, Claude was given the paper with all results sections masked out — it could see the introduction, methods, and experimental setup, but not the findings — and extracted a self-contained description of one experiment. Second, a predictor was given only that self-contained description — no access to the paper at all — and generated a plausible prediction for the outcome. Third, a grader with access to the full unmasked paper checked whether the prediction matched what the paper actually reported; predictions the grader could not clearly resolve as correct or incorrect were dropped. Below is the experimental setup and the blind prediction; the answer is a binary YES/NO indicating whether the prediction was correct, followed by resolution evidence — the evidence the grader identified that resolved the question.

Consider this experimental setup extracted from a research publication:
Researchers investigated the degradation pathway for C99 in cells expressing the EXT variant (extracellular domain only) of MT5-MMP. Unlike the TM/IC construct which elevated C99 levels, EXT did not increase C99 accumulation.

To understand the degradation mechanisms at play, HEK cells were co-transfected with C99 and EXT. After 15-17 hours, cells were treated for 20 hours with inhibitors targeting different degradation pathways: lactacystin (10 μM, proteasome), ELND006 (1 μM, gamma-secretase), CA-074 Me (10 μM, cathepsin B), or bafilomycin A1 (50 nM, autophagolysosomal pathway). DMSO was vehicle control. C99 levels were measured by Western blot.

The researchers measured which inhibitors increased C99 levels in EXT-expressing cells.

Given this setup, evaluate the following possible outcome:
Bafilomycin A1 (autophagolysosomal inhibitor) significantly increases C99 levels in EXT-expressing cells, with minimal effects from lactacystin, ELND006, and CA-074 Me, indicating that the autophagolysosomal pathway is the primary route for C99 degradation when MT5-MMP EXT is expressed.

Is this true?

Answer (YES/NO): NO